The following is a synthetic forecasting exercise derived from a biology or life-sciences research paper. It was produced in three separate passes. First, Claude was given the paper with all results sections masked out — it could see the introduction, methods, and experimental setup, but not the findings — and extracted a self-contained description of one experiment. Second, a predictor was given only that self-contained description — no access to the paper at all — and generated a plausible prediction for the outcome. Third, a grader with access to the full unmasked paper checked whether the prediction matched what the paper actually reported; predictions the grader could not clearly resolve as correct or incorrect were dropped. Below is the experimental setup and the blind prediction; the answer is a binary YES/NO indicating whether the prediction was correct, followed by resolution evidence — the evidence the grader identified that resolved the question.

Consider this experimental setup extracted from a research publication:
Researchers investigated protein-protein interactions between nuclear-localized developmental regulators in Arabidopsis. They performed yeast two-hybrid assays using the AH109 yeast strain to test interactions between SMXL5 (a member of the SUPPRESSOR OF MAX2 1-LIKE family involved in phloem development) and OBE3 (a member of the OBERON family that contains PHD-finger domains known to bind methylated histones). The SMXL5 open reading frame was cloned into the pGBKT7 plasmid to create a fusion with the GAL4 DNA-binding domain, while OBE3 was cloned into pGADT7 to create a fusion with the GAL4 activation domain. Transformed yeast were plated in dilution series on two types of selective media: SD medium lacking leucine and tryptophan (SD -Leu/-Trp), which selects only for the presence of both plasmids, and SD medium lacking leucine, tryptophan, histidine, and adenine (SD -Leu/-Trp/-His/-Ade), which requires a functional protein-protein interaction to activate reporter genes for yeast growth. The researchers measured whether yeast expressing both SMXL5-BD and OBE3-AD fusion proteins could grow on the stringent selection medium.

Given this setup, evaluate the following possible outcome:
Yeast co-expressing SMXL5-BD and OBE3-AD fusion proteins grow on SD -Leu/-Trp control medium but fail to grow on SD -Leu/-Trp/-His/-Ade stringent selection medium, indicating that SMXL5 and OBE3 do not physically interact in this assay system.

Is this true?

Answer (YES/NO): NO